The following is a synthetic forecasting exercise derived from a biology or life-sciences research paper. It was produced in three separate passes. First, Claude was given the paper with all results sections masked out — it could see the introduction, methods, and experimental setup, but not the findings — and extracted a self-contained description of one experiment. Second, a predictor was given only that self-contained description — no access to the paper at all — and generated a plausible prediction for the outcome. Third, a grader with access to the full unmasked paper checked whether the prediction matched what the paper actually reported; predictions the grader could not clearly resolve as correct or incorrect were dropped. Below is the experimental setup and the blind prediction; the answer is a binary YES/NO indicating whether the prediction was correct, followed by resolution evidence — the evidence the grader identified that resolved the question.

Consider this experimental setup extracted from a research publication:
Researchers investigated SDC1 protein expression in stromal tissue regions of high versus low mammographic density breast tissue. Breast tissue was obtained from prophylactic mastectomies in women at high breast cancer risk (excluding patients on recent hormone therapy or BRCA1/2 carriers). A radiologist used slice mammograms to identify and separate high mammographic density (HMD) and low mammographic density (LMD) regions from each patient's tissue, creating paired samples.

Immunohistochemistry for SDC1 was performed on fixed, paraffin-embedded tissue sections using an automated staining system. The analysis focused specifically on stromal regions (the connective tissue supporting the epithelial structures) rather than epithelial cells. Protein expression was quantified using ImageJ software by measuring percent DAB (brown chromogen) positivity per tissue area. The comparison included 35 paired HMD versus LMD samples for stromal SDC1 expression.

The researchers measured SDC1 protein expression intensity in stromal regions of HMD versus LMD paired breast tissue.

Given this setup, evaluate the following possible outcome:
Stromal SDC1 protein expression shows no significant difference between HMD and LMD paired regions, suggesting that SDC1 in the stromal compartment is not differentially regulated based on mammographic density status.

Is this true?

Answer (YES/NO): NO